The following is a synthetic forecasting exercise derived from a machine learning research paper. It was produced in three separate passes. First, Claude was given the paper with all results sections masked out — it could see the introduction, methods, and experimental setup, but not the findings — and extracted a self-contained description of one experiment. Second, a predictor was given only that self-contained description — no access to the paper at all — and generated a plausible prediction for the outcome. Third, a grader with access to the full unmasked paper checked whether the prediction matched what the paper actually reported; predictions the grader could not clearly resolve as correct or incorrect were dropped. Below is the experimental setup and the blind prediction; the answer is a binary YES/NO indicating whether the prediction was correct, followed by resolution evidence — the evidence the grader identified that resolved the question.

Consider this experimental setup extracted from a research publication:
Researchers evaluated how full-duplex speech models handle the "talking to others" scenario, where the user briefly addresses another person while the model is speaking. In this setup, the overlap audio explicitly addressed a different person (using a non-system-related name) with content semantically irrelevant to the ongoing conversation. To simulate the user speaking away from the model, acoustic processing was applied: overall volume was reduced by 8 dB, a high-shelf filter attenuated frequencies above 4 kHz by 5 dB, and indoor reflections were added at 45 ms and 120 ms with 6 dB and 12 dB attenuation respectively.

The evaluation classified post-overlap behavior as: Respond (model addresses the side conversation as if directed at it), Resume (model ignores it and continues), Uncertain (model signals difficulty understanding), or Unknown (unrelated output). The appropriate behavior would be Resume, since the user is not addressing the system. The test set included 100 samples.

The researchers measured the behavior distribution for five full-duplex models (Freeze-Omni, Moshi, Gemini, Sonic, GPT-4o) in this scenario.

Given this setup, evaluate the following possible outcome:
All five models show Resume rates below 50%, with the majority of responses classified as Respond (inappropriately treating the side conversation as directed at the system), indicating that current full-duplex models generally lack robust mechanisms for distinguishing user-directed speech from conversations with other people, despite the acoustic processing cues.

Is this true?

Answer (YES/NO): NO